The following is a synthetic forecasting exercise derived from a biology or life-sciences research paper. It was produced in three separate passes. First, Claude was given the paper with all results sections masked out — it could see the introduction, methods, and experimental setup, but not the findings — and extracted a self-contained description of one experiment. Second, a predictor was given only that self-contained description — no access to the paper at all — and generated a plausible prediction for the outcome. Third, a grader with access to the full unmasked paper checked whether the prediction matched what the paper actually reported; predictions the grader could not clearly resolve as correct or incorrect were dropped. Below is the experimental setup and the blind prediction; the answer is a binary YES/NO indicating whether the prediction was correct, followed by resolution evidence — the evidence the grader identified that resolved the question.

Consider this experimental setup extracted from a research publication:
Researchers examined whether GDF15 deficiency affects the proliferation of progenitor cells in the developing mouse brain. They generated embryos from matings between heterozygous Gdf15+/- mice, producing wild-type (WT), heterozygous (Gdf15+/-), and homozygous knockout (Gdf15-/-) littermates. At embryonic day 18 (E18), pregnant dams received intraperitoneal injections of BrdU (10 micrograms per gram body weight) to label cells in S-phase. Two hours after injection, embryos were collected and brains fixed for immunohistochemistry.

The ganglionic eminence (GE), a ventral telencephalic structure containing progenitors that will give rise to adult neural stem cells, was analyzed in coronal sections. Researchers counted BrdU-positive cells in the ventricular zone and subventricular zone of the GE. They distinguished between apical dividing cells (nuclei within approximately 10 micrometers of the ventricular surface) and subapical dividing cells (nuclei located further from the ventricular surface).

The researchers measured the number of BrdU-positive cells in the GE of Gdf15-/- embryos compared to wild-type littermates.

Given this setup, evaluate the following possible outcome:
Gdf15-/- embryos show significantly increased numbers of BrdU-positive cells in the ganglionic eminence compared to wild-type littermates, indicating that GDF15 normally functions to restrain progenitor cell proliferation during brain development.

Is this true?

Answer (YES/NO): NO